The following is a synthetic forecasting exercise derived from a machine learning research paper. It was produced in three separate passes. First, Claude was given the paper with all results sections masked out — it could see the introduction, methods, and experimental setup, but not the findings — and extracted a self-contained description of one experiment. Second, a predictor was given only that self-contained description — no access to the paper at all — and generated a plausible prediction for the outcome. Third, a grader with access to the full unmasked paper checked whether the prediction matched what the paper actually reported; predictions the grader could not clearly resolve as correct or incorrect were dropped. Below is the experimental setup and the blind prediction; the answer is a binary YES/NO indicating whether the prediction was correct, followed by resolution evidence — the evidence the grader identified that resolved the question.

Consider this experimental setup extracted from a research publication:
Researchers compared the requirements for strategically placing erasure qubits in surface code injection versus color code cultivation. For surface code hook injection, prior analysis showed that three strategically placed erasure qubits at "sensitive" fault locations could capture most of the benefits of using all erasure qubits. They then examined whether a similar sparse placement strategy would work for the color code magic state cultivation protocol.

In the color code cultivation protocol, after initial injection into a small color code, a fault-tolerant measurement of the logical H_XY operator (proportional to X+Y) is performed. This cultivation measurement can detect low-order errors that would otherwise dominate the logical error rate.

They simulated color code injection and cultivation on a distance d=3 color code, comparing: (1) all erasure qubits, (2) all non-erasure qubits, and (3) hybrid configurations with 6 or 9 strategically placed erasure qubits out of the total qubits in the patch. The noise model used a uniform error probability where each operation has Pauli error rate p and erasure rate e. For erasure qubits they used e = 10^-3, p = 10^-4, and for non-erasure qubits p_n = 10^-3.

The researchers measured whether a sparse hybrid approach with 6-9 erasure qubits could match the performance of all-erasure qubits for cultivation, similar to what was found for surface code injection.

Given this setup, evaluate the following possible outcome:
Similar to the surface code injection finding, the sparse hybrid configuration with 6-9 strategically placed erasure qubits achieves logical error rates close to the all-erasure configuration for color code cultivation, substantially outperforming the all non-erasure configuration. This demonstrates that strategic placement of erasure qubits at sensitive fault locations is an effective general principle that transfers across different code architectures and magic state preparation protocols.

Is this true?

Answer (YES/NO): NO